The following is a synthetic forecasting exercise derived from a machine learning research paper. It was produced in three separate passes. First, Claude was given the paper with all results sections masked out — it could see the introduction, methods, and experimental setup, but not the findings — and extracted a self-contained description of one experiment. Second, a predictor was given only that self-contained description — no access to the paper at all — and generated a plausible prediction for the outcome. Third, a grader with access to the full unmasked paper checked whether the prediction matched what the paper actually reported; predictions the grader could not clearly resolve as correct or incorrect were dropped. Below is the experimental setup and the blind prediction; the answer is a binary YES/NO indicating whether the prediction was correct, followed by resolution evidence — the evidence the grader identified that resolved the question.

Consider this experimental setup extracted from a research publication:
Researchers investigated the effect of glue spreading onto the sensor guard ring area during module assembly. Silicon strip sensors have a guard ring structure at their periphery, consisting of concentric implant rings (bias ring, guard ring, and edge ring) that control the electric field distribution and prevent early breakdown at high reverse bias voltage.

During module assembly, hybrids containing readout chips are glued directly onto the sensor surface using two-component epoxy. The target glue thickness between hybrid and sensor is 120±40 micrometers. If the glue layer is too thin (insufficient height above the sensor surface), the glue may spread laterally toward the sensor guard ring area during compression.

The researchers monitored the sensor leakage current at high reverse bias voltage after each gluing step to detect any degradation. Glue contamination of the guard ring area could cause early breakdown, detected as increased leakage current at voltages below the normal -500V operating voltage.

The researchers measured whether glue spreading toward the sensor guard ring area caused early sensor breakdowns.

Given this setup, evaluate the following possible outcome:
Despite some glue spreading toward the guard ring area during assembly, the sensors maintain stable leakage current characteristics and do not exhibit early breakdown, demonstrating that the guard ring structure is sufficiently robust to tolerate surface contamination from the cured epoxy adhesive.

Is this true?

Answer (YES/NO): NO